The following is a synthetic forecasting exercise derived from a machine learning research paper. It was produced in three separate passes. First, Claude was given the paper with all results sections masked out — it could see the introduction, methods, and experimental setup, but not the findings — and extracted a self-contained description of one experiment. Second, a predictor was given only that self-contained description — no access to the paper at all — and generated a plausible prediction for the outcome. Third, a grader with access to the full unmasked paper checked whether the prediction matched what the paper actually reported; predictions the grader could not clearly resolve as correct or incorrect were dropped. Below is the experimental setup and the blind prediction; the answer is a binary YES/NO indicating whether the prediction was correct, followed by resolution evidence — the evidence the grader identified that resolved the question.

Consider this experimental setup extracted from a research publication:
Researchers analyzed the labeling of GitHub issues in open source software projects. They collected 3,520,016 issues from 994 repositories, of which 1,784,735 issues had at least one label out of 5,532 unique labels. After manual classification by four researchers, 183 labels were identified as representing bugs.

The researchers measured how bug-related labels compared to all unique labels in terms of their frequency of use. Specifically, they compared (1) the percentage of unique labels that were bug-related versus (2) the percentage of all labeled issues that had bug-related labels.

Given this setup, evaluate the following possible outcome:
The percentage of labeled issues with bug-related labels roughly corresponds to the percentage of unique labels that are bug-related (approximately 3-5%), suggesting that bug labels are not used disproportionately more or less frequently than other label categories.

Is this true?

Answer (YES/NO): NO